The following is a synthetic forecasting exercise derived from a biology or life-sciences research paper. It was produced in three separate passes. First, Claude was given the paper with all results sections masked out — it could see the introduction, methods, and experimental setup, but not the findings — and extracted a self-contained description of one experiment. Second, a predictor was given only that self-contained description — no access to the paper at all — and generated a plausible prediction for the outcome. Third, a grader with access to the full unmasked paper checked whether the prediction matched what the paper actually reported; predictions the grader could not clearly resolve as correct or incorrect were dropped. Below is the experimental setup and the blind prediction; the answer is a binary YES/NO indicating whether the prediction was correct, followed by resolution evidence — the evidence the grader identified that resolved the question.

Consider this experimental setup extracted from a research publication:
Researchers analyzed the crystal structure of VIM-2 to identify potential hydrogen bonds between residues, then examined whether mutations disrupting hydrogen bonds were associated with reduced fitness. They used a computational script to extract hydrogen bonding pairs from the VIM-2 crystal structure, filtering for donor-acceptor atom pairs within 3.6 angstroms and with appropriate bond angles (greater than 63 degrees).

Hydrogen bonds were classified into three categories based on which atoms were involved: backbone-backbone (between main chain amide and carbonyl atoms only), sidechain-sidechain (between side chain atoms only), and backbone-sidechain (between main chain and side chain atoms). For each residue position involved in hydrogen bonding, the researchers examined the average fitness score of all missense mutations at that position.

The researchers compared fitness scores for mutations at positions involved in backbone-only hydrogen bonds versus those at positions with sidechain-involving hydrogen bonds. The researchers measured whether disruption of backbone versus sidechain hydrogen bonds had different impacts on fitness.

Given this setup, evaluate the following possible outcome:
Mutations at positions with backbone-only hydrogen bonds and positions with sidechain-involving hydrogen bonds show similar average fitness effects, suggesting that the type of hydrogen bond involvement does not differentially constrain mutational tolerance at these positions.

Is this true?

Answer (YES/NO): NO